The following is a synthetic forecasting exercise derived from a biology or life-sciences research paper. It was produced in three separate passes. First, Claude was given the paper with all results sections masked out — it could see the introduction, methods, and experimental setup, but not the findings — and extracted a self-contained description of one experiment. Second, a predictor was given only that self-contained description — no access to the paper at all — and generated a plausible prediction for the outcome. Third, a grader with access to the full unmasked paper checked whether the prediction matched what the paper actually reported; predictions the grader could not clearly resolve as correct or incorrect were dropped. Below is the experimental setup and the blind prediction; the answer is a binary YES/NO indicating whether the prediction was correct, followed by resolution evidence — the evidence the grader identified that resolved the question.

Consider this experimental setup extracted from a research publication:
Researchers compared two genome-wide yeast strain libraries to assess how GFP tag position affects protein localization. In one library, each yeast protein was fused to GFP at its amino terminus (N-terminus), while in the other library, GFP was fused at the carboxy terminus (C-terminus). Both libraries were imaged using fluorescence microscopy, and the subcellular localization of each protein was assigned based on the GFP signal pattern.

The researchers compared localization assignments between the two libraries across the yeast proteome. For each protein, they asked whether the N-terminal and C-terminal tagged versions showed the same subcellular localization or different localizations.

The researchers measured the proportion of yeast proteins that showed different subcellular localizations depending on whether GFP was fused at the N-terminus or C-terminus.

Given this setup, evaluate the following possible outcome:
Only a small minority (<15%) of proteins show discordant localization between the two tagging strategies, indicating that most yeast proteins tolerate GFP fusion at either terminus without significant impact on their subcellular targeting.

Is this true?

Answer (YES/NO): YES